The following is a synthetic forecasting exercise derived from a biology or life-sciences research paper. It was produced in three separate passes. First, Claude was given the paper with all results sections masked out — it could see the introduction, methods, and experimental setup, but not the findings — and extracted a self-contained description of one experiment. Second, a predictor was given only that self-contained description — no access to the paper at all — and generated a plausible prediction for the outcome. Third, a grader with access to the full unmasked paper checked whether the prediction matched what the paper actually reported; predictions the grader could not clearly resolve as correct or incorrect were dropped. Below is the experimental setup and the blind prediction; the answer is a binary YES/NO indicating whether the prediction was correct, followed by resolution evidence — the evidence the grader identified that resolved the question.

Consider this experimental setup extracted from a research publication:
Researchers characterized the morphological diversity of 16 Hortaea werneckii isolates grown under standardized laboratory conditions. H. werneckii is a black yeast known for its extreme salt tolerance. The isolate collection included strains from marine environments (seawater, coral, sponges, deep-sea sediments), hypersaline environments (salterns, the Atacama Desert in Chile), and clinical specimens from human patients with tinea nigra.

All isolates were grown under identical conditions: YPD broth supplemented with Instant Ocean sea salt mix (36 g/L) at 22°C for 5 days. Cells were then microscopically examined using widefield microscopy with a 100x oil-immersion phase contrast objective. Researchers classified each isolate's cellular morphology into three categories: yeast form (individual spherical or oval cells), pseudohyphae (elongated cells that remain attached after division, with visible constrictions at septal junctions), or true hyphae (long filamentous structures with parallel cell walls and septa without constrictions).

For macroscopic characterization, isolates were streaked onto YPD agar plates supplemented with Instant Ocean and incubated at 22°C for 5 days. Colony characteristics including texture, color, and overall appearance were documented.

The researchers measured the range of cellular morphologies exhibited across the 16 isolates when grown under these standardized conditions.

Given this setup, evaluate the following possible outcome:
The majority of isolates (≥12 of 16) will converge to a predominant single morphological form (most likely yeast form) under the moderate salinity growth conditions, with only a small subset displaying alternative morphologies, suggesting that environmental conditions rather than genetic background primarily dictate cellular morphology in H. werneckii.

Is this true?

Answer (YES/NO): NO